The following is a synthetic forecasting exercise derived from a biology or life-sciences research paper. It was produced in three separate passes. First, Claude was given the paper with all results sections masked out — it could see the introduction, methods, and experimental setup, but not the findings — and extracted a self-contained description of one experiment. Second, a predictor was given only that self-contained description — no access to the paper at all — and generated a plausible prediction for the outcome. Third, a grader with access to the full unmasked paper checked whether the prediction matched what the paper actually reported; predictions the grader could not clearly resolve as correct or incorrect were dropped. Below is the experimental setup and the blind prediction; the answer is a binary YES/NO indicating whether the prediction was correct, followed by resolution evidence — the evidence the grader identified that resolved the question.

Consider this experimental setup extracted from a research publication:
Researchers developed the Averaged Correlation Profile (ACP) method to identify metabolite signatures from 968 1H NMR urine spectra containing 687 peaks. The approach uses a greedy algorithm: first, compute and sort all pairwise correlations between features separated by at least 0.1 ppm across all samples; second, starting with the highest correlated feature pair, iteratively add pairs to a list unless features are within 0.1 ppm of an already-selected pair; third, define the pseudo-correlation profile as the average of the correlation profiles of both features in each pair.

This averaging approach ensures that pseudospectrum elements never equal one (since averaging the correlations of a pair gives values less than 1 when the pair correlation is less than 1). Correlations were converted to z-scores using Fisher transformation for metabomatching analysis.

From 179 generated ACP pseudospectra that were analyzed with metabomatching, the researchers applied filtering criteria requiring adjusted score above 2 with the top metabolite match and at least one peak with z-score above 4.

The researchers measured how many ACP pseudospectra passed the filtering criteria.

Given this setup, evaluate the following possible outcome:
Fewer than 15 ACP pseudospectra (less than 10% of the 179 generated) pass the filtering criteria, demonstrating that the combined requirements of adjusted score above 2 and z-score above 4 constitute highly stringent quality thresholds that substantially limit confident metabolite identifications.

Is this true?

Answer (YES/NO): YES